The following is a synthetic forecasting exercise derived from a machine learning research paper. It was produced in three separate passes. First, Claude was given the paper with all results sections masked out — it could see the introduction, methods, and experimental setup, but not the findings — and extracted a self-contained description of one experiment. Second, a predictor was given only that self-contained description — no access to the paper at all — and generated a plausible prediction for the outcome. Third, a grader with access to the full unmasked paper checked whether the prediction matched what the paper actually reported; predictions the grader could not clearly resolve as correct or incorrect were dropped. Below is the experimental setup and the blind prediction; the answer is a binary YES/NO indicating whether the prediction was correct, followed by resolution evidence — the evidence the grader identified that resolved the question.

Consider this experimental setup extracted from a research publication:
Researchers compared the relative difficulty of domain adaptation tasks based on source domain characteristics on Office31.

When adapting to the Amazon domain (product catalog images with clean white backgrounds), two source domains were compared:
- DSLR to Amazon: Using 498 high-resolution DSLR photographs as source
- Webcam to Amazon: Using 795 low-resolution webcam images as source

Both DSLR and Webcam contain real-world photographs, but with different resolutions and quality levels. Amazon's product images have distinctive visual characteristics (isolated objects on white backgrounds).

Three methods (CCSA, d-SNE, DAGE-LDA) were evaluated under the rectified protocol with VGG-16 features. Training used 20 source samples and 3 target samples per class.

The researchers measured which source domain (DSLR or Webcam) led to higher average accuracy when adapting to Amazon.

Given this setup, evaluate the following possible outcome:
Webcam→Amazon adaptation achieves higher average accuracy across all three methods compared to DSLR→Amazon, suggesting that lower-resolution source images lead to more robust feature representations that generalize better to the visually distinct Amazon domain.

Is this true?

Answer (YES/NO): NO